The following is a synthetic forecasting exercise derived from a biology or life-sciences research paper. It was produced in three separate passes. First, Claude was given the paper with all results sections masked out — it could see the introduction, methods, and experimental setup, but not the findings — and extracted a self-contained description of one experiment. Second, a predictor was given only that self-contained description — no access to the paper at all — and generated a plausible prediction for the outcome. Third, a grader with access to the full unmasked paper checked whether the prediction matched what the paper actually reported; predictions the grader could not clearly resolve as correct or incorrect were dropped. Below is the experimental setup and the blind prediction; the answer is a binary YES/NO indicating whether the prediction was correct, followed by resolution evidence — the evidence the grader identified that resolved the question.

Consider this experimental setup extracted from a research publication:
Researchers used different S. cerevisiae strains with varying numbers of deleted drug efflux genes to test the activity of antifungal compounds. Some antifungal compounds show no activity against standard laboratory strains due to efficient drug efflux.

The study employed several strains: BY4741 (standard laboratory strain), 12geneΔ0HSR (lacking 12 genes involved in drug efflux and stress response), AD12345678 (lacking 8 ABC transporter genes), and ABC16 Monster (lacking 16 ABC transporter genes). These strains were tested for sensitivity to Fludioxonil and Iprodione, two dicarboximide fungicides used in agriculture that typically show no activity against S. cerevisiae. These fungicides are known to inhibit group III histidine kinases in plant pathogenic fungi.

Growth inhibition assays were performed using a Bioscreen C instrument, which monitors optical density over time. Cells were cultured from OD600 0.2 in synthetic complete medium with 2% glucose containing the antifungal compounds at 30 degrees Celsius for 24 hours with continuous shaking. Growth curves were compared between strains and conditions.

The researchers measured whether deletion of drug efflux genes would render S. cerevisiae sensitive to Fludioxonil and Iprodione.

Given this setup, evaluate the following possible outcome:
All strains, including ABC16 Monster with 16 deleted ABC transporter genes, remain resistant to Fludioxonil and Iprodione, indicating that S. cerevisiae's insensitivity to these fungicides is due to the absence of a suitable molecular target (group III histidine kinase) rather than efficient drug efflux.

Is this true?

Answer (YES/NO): YES